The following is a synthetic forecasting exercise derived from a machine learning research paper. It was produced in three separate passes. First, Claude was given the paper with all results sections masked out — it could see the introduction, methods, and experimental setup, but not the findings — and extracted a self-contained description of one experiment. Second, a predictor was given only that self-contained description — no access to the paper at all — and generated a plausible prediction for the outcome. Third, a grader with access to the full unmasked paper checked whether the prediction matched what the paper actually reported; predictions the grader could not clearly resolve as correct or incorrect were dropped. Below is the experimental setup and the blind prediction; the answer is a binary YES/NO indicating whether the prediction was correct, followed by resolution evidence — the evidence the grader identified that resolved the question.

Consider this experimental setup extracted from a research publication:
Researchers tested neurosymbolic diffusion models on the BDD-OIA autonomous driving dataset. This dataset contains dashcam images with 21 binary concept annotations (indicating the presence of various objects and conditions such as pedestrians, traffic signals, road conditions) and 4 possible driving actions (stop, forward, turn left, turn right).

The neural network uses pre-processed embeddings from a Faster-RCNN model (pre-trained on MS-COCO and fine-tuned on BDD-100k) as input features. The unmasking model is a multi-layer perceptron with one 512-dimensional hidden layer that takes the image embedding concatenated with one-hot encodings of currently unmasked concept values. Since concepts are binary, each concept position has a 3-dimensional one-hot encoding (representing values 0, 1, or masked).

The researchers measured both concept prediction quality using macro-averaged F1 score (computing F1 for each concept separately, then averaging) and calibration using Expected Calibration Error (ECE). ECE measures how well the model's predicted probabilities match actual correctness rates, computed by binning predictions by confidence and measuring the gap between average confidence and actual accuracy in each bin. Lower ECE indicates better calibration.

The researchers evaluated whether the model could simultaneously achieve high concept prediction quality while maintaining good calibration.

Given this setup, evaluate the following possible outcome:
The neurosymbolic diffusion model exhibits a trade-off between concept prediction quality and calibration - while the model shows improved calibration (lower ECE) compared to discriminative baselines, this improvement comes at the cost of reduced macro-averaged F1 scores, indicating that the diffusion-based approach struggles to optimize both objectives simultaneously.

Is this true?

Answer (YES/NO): NO